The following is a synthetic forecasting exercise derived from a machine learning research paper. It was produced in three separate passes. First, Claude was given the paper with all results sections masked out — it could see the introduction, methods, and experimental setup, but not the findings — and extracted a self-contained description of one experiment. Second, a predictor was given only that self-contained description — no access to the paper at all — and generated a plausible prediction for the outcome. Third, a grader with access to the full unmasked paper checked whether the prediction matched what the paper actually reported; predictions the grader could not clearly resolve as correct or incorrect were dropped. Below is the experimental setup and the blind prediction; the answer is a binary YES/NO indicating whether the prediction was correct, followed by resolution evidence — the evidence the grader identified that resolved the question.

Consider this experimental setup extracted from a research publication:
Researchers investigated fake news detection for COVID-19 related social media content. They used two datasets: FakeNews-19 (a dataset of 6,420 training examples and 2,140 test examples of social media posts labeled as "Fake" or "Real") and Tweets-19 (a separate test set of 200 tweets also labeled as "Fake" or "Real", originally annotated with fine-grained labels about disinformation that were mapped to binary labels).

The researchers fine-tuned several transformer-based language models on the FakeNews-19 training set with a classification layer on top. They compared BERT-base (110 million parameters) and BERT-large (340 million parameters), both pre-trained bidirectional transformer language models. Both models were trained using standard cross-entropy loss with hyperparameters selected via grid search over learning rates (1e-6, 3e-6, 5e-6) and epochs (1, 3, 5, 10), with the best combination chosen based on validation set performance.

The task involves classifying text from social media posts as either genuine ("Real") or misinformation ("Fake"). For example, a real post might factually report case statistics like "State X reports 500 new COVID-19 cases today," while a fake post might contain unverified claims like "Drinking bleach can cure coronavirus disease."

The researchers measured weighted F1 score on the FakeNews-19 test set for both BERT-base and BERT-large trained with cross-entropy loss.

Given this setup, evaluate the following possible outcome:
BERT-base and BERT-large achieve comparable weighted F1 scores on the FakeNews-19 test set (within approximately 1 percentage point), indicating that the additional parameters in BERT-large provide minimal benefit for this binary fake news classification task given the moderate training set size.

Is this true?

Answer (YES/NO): YES